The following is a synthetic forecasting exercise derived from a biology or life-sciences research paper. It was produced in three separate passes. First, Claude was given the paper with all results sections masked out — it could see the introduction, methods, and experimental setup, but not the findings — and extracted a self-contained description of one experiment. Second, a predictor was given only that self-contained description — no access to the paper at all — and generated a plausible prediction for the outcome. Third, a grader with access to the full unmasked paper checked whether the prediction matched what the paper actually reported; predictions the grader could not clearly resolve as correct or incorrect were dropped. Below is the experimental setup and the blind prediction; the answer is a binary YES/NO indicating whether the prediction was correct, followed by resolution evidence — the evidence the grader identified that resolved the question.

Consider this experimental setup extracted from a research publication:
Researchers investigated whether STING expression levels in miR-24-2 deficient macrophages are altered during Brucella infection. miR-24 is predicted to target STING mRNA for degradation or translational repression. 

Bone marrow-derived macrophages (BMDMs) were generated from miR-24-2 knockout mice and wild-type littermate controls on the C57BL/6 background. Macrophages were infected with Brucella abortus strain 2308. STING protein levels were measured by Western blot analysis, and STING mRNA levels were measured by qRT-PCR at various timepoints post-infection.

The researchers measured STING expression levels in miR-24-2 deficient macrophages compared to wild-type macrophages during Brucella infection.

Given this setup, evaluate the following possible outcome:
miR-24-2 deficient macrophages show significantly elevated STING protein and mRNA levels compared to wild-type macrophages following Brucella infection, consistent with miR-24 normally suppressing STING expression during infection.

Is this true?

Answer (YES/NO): YES